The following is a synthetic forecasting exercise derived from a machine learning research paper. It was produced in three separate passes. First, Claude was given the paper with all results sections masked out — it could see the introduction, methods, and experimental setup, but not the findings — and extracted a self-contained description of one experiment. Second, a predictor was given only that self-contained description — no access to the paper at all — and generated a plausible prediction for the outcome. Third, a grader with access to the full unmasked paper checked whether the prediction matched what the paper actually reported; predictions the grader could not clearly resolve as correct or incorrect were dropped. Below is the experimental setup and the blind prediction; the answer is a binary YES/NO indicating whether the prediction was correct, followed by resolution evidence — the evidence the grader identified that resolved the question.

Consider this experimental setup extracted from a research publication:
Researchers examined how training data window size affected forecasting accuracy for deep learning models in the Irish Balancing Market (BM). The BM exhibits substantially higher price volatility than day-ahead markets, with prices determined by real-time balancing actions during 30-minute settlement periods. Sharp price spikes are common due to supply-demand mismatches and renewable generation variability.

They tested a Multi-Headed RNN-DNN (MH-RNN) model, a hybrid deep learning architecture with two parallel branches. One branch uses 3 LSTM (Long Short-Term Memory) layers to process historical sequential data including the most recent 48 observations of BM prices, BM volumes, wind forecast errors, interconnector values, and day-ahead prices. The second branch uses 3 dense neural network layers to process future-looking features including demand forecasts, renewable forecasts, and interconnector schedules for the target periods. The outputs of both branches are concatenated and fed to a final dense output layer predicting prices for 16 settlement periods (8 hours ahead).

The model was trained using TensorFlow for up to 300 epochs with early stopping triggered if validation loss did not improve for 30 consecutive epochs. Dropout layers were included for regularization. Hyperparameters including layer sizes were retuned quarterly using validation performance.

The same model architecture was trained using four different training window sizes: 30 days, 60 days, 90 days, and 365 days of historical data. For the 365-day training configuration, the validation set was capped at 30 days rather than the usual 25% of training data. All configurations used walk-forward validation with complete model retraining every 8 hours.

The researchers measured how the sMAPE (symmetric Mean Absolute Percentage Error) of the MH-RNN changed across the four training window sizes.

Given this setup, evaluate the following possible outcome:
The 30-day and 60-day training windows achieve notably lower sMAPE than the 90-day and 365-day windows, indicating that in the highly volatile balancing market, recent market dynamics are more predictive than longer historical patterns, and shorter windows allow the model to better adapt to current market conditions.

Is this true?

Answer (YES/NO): NO